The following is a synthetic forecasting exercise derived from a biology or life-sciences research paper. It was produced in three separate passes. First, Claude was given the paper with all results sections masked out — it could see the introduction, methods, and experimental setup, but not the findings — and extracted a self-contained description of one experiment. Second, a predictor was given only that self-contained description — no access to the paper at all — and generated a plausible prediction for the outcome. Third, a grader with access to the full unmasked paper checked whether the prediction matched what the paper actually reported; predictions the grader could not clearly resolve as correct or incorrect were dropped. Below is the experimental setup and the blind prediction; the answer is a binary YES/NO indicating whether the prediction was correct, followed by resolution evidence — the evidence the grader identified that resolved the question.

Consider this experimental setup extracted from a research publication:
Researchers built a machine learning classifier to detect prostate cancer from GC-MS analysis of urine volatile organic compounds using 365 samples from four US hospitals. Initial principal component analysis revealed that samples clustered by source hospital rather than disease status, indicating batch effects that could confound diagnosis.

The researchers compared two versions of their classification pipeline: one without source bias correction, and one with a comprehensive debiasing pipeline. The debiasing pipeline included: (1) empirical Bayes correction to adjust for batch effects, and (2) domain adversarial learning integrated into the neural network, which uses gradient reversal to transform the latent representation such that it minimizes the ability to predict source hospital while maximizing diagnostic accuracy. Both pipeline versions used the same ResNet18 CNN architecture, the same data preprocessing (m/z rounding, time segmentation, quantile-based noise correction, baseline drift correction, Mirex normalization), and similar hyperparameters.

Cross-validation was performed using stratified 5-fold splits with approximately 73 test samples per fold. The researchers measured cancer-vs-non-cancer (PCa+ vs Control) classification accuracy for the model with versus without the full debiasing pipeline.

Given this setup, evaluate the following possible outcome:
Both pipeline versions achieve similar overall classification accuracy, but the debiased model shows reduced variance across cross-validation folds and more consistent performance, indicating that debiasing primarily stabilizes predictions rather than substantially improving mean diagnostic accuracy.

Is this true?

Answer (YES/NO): NO